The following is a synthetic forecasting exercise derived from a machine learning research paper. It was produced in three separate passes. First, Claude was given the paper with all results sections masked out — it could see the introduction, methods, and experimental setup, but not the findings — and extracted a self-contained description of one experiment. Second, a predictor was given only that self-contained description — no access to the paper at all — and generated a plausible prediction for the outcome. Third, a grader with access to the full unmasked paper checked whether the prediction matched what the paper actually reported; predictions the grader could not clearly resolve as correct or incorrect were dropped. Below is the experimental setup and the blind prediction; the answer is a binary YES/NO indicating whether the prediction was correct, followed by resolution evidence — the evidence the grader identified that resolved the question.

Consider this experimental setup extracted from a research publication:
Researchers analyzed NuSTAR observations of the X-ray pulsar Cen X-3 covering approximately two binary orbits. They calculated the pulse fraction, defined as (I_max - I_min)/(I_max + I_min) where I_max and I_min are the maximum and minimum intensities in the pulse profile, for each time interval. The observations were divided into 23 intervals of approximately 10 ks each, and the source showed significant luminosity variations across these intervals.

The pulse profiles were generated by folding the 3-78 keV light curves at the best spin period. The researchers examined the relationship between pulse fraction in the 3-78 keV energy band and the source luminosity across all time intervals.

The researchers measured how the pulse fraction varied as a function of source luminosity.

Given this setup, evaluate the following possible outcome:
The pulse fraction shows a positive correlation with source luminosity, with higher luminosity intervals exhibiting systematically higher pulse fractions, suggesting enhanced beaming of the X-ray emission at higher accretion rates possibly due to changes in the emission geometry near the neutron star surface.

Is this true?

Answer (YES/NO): YES